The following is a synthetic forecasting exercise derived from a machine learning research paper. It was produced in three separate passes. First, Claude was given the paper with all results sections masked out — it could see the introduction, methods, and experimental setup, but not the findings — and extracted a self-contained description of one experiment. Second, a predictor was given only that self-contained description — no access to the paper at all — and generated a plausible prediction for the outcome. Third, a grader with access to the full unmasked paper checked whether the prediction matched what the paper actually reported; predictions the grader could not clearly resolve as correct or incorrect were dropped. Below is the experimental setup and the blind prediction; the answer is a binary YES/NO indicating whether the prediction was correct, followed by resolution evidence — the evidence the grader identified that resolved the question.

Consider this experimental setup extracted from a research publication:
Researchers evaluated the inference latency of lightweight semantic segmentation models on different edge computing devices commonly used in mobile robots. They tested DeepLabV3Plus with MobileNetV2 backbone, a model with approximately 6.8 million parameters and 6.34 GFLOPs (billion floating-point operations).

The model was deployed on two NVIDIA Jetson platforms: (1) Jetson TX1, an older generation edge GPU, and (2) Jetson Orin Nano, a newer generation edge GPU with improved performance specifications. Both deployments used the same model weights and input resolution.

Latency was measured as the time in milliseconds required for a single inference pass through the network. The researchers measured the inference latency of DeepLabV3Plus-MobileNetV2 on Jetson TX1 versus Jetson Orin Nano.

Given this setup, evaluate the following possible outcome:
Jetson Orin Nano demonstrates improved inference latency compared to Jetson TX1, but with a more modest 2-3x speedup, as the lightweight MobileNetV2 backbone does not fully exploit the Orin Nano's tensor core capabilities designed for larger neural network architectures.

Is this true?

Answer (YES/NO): NO